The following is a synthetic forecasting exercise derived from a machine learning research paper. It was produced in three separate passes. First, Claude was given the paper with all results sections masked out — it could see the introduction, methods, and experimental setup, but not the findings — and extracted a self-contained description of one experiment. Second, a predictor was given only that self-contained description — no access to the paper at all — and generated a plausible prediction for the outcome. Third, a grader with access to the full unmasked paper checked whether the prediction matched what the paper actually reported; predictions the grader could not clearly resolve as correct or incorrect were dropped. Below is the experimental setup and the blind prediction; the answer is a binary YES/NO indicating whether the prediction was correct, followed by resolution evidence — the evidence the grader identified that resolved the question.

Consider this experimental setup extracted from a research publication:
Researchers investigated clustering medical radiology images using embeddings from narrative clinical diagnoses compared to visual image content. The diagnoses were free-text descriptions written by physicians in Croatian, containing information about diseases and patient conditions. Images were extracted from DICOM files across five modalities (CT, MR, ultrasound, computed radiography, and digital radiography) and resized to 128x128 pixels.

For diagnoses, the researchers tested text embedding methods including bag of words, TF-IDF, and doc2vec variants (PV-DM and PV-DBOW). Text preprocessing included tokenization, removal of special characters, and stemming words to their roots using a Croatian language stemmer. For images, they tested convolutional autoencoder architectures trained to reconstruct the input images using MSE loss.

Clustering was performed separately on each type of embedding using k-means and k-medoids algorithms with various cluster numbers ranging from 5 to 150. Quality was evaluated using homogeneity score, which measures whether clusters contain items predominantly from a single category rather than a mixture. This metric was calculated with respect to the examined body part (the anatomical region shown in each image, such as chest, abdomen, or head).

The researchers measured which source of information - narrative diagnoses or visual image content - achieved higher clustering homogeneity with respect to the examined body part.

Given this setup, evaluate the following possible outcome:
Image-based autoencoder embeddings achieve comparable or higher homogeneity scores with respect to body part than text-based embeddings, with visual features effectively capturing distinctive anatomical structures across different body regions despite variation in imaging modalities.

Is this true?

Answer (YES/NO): NO